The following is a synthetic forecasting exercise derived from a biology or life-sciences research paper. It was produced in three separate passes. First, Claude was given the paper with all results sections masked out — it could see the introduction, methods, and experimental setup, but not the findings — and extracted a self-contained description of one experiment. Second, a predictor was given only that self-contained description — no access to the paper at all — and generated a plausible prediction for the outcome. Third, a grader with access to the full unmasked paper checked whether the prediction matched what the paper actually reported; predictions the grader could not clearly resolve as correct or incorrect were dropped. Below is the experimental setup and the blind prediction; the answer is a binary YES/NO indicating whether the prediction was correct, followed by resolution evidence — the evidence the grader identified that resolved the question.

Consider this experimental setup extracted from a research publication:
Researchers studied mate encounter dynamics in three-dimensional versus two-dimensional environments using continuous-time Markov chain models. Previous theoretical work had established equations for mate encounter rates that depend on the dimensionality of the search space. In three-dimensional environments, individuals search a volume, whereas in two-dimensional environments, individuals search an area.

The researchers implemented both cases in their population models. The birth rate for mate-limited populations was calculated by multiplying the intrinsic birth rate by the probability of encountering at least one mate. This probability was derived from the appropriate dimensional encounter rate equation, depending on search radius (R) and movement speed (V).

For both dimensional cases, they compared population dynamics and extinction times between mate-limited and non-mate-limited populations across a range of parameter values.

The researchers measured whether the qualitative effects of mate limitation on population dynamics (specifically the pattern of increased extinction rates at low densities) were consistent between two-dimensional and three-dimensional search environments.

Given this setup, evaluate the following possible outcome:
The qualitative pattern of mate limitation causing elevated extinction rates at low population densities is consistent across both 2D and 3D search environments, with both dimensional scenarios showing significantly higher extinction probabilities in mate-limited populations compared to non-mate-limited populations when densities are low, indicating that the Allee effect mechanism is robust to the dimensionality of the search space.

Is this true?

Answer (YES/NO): YES